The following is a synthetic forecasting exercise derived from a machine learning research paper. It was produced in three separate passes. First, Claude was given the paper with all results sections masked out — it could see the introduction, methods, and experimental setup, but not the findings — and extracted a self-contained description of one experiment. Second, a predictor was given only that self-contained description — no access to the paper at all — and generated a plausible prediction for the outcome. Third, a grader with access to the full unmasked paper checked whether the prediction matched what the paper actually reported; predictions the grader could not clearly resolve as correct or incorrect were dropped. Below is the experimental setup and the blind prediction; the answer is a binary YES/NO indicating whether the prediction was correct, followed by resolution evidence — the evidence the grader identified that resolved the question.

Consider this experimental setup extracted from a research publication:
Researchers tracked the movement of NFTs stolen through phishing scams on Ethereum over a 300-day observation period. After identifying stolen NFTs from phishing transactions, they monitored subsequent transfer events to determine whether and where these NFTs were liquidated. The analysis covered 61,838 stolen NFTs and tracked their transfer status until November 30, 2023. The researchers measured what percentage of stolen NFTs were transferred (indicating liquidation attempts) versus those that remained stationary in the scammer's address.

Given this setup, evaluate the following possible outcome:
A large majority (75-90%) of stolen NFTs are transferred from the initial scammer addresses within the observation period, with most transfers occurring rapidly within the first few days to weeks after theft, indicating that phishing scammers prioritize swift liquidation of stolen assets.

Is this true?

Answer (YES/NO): NO